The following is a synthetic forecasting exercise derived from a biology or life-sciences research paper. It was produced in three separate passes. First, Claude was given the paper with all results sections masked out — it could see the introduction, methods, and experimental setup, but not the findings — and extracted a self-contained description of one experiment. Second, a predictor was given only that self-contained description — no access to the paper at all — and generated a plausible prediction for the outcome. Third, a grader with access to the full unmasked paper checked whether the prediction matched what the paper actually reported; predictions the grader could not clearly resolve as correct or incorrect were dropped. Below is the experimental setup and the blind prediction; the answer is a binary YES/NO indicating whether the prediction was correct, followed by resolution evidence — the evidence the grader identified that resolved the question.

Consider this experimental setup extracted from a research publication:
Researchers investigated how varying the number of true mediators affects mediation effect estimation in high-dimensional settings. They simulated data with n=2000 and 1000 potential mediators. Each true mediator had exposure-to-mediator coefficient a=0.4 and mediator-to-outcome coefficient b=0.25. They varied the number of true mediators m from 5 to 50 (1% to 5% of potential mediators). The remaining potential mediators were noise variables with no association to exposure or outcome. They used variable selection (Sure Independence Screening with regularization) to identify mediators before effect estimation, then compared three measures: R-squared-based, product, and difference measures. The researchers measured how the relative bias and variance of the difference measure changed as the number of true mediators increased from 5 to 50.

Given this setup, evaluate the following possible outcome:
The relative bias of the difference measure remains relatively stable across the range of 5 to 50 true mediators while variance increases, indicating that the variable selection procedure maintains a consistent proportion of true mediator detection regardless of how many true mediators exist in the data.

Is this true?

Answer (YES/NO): NO